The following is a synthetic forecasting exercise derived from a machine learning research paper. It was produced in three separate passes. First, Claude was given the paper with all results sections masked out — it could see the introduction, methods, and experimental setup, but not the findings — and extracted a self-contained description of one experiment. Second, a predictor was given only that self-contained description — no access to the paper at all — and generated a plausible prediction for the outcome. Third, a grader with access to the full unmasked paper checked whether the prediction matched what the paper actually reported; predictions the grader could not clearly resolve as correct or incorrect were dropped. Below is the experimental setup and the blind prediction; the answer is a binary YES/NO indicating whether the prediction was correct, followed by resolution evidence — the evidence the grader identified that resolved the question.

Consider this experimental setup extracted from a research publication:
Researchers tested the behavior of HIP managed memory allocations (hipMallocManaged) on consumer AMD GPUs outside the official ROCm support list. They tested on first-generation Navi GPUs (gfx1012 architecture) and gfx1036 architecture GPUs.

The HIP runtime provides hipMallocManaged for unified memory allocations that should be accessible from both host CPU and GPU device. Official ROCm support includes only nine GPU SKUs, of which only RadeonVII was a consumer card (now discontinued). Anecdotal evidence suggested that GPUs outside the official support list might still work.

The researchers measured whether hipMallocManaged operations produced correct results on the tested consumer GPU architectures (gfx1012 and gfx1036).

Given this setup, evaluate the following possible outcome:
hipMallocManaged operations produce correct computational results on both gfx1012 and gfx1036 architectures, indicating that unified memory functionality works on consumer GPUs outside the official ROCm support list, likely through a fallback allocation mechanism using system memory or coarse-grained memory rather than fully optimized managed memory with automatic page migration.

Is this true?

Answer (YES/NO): NO